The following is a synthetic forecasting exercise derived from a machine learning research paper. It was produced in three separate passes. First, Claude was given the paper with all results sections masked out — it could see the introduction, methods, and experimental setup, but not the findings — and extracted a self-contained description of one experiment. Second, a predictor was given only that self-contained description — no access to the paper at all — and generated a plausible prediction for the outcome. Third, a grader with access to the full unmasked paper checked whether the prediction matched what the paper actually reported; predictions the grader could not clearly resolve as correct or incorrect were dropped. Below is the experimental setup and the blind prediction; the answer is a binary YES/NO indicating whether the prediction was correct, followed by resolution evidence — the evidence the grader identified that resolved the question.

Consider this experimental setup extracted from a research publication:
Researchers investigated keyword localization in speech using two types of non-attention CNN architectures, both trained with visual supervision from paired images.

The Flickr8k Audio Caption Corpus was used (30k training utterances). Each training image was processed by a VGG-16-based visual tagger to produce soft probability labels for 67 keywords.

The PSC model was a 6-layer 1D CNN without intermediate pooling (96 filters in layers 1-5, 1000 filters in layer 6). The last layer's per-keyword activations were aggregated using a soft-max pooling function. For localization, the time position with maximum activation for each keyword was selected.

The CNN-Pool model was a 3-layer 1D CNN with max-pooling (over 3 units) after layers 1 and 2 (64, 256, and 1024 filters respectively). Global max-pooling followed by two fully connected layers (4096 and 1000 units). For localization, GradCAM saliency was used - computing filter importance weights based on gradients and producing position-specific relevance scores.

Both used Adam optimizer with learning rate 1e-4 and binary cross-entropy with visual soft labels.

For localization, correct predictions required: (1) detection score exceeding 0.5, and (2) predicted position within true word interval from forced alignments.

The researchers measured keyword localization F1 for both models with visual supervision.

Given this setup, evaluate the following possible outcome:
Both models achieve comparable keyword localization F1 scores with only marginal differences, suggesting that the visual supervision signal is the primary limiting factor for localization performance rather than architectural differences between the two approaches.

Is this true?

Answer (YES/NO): NO